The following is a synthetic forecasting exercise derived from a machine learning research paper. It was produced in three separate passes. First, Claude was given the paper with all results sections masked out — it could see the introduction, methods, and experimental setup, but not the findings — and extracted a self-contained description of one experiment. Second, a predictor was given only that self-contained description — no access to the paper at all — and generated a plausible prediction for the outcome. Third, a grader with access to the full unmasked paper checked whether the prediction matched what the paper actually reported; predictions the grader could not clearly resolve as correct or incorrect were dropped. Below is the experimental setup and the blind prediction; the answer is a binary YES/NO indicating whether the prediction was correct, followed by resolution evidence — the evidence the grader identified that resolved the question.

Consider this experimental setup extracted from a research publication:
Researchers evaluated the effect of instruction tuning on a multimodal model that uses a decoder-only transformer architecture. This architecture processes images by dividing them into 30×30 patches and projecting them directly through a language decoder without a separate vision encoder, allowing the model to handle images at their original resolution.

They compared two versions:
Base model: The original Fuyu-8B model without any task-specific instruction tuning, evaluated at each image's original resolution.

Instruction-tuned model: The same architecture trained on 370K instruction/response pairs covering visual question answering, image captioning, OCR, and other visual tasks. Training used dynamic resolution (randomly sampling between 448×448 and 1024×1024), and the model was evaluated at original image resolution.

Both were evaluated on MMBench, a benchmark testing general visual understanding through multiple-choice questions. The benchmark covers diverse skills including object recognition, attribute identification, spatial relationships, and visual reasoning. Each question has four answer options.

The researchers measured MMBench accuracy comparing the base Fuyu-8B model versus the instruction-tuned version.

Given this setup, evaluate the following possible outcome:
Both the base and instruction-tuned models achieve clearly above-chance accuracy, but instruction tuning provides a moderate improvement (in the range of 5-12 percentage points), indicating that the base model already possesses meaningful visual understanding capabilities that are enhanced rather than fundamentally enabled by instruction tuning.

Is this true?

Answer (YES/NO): NO